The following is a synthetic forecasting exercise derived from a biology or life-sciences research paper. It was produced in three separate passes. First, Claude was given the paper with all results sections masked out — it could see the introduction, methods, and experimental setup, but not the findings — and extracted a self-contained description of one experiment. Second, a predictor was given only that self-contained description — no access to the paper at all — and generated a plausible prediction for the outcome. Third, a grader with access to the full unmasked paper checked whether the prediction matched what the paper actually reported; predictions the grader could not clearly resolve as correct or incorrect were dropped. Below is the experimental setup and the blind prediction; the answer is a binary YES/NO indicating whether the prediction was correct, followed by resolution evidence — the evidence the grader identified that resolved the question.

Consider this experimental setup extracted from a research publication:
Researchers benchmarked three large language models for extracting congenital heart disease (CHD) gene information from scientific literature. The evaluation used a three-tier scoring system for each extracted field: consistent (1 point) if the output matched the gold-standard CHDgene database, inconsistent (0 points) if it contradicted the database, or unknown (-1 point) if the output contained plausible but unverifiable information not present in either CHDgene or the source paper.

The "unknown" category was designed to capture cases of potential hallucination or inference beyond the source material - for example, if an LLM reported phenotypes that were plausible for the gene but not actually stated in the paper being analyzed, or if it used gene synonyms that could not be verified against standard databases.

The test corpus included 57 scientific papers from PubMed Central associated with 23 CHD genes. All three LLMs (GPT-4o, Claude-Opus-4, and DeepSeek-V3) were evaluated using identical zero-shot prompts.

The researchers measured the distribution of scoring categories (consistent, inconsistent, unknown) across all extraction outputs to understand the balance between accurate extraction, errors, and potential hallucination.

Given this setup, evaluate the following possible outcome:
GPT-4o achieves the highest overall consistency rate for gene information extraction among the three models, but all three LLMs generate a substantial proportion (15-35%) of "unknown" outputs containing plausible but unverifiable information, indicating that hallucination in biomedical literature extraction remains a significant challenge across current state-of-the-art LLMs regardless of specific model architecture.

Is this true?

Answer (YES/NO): NO